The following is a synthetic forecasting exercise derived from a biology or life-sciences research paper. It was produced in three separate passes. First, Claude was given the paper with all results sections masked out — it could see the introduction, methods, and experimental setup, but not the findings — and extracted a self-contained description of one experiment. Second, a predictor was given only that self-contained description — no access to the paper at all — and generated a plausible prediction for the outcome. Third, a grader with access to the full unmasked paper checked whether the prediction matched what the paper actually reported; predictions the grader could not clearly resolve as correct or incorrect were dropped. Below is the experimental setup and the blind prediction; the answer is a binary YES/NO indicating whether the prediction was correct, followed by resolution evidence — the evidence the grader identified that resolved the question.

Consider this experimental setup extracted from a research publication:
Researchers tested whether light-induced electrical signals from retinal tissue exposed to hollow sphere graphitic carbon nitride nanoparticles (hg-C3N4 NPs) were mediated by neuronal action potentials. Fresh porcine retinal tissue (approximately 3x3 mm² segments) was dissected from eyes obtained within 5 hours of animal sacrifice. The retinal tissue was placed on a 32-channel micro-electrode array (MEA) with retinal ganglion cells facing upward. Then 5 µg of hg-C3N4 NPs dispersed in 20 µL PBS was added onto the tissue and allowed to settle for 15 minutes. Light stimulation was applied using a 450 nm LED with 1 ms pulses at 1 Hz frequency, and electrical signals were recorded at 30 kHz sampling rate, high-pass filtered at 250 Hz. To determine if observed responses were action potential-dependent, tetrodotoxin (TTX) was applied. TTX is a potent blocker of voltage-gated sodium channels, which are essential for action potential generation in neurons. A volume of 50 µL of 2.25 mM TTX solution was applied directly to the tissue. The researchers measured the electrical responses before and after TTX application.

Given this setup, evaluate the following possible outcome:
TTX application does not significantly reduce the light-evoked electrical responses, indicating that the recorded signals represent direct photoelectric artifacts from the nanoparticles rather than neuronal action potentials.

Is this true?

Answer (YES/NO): NO